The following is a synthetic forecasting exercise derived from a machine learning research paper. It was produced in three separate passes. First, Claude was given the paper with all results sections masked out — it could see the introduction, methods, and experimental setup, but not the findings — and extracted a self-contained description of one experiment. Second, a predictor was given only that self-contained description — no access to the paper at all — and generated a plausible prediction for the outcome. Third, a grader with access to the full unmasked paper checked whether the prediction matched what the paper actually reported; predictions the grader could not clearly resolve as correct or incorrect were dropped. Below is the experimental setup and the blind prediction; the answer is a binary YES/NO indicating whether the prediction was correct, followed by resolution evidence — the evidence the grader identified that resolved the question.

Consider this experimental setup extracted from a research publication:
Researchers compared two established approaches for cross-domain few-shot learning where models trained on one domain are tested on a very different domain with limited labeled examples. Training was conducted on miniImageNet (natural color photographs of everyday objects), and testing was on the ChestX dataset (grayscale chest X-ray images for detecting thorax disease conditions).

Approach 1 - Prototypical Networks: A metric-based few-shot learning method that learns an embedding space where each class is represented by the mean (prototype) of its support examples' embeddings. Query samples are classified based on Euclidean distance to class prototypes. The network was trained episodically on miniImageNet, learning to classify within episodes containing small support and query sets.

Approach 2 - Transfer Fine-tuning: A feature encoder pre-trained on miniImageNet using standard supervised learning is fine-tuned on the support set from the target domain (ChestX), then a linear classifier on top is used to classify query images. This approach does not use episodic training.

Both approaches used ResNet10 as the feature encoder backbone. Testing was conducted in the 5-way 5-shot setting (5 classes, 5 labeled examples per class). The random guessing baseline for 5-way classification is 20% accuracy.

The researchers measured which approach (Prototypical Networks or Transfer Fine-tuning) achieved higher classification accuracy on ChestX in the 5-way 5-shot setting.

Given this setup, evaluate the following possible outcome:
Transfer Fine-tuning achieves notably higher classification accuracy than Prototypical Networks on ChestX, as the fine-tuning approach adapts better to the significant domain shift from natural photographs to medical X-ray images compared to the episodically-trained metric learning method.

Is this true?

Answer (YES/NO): NO